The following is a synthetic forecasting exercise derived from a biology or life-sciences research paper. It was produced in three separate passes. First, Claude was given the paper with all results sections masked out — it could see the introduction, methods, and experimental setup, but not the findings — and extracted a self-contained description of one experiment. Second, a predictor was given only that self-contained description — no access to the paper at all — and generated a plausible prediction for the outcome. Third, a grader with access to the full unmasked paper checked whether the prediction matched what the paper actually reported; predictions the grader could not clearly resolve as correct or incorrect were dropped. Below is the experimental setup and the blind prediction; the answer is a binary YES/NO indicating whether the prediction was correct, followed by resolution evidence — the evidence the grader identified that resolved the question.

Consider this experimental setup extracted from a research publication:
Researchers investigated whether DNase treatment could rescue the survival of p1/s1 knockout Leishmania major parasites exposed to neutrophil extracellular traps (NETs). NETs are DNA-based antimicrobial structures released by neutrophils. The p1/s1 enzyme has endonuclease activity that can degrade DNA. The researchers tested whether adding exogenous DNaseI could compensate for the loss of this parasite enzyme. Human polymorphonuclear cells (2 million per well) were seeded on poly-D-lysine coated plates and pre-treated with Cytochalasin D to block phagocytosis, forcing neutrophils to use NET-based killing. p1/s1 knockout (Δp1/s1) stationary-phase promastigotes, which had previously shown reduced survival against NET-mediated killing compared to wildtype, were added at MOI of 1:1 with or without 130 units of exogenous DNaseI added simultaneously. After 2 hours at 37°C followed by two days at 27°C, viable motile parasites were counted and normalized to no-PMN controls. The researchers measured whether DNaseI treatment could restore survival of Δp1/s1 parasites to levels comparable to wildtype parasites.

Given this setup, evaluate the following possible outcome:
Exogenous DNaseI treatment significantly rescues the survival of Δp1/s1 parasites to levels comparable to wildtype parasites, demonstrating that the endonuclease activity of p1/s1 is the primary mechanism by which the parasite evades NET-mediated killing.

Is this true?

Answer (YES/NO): YES